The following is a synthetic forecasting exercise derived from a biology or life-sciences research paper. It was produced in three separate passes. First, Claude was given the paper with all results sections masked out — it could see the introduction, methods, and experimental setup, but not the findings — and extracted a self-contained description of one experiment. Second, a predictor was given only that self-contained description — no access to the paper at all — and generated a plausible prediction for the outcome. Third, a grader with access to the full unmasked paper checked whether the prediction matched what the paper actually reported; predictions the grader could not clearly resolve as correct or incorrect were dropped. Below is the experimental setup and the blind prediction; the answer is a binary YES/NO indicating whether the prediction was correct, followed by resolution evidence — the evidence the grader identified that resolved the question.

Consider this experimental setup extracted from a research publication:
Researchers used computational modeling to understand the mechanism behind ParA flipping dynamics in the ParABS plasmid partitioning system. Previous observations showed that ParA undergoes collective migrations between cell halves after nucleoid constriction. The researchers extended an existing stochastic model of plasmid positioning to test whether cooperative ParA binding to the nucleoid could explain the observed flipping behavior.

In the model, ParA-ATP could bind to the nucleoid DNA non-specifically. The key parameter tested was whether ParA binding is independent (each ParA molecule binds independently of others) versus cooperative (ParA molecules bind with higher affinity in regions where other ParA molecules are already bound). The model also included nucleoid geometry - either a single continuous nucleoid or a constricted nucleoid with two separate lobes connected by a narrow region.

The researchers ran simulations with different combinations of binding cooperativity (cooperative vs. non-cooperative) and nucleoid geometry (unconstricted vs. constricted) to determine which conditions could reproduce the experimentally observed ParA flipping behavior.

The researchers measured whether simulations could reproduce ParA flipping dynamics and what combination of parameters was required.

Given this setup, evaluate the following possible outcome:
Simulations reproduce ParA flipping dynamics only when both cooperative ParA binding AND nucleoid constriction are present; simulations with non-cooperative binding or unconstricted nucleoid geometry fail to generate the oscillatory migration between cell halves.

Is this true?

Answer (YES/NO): YES